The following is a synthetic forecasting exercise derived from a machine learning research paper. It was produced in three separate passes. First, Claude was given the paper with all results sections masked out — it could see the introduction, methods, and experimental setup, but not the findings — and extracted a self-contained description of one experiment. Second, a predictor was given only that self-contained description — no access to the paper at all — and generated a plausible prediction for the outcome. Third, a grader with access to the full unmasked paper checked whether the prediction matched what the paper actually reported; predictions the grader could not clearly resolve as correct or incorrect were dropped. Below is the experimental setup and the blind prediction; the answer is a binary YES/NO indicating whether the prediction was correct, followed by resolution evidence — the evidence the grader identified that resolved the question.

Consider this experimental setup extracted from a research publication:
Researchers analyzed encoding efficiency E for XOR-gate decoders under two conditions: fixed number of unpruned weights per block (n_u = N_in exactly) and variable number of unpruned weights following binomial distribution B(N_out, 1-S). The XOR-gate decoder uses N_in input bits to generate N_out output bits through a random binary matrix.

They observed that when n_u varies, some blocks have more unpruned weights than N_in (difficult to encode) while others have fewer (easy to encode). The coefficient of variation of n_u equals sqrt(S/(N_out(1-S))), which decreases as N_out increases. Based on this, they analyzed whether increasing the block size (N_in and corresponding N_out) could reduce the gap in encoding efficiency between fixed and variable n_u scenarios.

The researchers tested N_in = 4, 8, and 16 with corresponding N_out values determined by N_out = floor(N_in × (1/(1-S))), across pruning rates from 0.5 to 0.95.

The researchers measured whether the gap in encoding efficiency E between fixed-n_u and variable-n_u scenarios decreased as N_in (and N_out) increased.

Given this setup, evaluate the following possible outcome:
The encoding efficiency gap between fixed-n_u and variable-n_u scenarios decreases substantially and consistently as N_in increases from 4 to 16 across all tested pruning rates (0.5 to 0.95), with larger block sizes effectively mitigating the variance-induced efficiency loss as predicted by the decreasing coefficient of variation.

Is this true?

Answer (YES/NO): NO